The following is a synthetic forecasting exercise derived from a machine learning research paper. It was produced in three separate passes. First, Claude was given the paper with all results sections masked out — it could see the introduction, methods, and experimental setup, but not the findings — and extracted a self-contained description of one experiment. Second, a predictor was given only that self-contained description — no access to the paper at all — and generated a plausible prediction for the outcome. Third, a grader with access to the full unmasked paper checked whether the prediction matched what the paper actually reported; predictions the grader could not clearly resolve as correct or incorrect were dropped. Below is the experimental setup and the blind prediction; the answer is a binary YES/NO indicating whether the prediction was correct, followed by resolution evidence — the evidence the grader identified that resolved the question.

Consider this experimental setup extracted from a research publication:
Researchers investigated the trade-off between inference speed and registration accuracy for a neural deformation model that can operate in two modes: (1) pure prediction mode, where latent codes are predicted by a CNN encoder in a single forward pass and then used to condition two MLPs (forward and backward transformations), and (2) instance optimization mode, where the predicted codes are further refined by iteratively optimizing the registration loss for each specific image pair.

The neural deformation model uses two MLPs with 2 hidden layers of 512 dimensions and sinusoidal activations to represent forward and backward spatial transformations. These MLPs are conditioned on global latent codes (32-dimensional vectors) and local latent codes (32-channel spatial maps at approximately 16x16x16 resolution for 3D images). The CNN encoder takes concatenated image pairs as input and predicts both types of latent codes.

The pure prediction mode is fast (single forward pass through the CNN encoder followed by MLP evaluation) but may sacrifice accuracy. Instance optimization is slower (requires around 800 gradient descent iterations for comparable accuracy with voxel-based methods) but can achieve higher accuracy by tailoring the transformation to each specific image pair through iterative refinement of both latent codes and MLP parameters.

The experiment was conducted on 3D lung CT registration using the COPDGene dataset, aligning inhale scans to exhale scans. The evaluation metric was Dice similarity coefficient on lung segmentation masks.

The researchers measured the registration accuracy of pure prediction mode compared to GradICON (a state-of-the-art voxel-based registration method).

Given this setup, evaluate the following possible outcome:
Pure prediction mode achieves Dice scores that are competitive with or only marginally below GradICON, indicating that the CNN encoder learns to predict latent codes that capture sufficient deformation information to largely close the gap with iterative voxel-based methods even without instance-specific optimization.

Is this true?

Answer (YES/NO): YES